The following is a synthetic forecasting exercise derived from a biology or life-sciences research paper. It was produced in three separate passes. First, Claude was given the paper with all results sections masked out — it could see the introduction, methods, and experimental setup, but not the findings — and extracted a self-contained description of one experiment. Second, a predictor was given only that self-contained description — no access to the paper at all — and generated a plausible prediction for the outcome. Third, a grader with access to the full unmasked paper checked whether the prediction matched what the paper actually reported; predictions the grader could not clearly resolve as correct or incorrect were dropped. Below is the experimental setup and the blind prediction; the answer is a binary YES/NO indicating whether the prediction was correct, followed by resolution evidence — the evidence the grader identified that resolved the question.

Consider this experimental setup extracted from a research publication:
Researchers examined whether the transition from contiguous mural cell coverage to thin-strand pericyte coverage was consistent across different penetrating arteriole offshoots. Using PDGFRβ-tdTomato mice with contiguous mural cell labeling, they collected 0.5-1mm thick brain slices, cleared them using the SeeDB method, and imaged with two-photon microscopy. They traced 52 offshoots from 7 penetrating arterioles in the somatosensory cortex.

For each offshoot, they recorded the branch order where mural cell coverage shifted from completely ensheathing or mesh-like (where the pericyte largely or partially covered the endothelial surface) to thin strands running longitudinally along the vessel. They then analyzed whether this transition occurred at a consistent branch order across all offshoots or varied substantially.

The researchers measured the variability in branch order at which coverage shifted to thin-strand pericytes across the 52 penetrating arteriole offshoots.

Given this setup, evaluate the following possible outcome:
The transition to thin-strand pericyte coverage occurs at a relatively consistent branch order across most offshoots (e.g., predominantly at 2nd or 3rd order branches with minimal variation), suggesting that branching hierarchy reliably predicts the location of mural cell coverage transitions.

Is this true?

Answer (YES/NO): NO